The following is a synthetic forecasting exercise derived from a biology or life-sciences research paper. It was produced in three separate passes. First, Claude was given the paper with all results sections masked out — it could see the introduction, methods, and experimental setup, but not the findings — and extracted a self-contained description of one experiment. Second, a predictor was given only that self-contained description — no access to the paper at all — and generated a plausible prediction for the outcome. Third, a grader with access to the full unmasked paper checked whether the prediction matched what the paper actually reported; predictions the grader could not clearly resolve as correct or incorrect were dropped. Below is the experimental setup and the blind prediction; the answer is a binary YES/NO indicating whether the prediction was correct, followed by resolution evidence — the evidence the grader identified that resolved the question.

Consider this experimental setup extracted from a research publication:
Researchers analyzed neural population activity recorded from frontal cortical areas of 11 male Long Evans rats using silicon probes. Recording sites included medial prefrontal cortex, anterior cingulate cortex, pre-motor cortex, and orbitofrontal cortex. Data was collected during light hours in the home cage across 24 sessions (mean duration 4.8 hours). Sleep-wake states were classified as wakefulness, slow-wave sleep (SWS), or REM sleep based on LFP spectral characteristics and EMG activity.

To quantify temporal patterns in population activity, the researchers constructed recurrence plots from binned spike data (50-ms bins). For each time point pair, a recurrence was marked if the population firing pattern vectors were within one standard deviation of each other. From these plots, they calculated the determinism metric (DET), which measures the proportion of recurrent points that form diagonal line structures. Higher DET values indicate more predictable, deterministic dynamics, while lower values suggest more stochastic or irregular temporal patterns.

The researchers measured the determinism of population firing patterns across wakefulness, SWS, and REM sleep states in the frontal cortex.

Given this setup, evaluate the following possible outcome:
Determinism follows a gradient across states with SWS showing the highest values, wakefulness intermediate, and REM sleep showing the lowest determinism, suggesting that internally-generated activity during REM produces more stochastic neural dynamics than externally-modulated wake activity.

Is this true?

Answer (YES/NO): NO